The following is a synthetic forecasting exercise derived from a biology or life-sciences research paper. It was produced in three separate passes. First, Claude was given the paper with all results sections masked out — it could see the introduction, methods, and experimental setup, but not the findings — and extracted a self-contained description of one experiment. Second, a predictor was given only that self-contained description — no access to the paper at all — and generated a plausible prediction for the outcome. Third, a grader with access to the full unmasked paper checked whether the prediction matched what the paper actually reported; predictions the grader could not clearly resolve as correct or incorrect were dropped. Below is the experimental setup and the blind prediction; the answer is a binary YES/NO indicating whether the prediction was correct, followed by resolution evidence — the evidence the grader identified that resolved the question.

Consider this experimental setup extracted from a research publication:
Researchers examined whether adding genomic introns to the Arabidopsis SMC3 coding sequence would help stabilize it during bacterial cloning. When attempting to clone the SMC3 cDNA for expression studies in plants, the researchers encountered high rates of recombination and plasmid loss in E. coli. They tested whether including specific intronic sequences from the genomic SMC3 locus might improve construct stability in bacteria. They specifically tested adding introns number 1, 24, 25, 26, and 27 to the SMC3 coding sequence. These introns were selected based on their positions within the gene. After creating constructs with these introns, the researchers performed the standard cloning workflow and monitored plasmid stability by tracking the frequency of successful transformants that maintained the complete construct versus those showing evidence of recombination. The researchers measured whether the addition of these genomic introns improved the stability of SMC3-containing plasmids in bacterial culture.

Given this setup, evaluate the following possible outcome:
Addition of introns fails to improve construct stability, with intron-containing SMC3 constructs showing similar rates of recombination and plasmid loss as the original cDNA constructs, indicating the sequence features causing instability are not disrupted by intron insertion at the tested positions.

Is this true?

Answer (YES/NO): NO